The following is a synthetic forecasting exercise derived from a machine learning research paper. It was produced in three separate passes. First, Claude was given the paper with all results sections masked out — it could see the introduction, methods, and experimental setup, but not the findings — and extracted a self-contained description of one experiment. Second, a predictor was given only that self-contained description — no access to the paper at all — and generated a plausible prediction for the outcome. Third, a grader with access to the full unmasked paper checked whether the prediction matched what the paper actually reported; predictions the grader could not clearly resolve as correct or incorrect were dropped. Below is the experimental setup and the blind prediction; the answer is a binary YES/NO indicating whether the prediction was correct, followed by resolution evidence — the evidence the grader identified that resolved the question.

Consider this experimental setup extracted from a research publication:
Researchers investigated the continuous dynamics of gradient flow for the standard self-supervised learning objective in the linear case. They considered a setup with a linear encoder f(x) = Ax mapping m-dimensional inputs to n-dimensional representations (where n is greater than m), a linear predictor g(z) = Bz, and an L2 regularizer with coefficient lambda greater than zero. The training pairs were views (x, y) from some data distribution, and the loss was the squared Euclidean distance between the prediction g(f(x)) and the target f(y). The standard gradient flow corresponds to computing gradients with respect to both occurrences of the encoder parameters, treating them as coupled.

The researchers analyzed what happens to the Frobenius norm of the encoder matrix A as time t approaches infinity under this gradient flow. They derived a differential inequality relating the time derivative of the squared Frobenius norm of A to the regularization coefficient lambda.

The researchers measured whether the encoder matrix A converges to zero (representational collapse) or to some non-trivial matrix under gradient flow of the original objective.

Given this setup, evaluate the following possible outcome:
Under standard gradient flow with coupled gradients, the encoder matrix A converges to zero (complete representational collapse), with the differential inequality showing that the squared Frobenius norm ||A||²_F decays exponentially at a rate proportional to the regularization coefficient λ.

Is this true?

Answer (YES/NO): YES